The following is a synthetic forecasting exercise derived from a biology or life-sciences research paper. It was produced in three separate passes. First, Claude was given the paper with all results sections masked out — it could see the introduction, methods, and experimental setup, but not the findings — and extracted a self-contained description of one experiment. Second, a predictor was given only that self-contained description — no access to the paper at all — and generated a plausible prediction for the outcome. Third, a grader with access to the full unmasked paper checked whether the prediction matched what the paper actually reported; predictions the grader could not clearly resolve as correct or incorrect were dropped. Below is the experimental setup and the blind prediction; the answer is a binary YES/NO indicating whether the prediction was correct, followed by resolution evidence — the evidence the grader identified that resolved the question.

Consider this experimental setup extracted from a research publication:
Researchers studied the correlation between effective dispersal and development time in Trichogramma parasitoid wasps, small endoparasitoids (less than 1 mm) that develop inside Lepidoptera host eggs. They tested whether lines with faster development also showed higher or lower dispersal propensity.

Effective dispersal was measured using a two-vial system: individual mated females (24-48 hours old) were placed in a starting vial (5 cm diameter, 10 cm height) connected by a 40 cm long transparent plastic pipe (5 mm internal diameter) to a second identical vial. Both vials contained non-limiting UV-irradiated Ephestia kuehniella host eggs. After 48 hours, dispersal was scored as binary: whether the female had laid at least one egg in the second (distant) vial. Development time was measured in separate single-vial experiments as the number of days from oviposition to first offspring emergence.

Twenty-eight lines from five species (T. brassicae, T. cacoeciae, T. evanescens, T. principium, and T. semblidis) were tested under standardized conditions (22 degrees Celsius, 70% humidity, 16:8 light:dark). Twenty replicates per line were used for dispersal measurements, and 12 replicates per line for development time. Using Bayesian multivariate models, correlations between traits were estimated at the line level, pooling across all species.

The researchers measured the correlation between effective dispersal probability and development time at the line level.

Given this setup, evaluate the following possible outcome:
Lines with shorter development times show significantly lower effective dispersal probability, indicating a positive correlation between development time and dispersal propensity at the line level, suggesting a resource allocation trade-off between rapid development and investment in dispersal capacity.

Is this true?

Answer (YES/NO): NO